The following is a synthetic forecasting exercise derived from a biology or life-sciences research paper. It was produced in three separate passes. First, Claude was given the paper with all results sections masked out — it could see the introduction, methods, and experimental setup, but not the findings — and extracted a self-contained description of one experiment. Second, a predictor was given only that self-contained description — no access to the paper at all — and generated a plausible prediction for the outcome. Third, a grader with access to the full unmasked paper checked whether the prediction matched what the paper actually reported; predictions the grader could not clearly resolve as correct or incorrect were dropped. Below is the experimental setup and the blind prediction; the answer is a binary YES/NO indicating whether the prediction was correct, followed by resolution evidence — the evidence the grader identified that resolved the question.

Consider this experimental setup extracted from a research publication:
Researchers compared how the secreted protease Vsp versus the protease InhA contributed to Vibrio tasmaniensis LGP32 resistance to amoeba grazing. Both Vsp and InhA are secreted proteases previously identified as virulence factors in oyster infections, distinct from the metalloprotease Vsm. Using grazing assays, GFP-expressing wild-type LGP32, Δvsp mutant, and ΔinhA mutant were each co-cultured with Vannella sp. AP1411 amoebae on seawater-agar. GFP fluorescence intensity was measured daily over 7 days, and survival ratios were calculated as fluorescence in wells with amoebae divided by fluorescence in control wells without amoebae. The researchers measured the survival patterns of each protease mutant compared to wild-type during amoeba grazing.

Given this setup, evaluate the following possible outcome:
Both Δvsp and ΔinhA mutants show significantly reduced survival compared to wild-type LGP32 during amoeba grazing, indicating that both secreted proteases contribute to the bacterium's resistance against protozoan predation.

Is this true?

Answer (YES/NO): NO